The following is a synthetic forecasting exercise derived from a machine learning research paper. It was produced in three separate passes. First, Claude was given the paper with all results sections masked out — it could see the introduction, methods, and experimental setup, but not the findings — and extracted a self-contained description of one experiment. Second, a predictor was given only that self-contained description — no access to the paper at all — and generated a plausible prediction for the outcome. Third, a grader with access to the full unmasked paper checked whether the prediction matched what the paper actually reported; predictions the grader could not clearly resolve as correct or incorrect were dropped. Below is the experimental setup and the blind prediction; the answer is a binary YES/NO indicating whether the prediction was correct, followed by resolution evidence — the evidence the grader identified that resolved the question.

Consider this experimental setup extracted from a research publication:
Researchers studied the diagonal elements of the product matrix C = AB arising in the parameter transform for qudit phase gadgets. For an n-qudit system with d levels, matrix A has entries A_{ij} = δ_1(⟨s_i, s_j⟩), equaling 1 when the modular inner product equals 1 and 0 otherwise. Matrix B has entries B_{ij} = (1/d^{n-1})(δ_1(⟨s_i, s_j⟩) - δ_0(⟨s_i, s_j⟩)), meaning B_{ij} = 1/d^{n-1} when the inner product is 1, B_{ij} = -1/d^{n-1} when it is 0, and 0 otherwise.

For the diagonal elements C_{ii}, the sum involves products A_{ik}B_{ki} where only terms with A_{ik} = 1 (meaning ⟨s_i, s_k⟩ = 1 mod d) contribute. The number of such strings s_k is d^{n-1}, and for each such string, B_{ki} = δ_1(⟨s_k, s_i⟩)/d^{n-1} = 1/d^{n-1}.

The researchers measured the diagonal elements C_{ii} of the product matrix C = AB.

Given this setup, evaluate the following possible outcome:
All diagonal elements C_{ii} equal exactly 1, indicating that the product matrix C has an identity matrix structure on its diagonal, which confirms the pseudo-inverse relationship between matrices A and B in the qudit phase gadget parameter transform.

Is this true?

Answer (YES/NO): YES